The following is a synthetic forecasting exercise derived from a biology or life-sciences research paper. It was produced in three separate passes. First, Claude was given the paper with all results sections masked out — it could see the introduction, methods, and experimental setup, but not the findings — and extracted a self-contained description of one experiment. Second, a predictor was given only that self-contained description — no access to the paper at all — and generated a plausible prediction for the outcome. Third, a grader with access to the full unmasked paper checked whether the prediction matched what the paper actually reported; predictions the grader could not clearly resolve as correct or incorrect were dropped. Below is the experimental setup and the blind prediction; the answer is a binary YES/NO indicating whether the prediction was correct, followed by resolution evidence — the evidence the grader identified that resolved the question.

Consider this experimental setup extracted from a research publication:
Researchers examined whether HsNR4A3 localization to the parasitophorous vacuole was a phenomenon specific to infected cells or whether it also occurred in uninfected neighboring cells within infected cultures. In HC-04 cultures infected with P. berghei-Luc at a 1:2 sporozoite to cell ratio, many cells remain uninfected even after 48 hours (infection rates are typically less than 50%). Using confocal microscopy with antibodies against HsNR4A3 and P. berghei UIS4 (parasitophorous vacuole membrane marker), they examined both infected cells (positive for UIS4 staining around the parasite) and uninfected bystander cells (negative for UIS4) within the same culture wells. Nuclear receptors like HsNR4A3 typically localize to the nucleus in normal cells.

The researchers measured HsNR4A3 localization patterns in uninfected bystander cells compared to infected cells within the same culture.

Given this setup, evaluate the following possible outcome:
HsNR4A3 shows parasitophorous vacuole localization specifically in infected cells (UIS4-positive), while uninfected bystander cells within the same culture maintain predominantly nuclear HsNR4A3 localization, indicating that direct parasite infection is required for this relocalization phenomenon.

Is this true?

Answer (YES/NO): YES